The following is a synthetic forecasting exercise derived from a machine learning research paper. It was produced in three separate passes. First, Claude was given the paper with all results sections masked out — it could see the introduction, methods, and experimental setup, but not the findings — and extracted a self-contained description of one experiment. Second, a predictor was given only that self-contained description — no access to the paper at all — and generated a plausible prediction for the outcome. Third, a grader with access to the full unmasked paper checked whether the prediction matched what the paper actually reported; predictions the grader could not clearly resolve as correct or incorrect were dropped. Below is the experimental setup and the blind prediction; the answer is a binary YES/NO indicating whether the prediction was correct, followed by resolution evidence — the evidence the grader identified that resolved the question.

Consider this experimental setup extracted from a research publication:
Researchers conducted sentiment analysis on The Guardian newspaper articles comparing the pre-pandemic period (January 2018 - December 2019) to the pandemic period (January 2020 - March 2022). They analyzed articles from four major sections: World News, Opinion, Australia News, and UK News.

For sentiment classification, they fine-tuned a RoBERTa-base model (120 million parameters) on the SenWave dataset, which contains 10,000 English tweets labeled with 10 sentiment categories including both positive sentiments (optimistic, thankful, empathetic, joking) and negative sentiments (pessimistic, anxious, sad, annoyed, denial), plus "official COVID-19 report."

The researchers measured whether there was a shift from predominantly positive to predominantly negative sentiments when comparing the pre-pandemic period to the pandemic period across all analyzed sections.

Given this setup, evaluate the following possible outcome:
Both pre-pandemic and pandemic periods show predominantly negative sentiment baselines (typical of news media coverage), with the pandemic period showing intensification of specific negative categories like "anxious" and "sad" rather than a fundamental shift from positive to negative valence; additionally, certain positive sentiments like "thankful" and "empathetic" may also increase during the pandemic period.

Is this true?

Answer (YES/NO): YES